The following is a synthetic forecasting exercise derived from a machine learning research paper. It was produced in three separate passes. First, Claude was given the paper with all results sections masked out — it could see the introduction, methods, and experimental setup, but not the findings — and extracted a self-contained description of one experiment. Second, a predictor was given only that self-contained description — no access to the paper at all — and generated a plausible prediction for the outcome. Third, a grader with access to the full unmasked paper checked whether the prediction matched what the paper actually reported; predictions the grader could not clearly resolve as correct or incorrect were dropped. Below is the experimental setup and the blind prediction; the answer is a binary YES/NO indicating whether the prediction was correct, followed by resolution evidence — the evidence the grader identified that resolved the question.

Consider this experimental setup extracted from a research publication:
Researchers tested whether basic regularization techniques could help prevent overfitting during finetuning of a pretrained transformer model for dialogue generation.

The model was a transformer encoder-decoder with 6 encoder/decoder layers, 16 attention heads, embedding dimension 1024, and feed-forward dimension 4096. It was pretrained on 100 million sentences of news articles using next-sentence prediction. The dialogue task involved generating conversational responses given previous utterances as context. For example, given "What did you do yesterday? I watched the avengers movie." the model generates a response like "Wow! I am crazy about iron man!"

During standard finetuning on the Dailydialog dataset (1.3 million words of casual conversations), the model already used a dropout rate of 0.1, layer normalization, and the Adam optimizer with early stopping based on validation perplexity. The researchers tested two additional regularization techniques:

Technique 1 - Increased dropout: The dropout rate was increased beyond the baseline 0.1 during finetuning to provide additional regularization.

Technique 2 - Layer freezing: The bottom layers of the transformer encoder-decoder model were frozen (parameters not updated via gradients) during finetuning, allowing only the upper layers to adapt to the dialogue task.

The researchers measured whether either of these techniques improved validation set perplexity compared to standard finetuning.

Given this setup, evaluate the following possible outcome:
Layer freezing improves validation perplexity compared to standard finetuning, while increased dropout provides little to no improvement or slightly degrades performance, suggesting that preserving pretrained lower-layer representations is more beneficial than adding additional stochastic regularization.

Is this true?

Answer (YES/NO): NO